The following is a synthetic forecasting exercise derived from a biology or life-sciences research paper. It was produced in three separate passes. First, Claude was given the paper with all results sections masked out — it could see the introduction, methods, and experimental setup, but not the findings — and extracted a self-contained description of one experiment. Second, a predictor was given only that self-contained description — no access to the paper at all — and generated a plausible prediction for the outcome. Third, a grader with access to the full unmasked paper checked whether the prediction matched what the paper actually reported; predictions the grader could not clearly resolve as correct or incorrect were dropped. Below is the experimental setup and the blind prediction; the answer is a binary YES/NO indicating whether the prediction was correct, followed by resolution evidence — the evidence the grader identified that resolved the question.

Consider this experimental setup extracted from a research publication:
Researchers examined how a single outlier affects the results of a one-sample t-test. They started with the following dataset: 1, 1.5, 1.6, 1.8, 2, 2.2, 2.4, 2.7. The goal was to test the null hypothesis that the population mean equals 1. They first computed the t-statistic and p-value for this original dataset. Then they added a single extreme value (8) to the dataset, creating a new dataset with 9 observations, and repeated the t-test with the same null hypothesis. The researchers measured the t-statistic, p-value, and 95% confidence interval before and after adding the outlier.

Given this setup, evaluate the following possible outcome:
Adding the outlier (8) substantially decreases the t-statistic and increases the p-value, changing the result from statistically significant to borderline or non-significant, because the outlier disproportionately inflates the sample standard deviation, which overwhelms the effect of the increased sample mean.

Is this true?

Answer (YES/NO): YES